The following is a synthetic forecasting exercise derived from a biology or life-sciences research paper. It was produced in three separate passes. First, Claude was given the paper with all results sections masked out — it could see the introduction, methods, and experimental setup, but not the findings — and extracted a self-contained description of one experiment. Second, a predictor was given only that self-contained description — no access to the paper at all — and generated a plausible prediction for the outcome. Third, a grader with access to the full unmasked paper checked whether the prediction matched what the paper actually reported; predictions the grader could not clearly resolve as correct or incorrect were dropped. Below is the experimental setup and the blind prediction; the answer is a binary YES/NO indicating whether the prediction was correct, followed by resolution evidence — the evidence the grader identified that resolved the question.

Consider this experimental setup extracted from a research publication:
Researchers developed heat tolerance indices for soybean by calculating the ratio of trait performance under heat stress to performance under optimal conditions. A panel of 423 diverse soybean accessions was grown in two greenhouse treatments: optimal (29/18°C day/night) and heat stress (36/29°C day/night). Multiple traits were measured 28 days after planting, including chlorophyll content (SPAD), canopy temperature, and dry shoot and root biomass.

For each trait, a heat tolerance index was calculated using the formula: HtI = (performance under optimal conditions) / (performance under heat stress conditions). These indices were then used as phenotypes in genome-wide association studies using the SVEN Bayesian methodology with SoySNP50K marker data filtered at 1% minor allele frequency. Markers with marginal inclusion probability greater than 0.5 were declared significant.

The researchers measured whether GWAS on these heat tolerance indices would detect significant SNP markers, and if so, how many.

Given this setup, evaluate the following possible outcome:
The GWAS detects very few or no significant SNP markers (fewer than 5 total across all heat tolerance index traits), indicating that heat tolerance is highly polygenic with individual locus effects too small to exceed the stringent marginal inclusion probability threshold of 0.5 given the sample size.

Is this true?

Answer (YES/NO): YES